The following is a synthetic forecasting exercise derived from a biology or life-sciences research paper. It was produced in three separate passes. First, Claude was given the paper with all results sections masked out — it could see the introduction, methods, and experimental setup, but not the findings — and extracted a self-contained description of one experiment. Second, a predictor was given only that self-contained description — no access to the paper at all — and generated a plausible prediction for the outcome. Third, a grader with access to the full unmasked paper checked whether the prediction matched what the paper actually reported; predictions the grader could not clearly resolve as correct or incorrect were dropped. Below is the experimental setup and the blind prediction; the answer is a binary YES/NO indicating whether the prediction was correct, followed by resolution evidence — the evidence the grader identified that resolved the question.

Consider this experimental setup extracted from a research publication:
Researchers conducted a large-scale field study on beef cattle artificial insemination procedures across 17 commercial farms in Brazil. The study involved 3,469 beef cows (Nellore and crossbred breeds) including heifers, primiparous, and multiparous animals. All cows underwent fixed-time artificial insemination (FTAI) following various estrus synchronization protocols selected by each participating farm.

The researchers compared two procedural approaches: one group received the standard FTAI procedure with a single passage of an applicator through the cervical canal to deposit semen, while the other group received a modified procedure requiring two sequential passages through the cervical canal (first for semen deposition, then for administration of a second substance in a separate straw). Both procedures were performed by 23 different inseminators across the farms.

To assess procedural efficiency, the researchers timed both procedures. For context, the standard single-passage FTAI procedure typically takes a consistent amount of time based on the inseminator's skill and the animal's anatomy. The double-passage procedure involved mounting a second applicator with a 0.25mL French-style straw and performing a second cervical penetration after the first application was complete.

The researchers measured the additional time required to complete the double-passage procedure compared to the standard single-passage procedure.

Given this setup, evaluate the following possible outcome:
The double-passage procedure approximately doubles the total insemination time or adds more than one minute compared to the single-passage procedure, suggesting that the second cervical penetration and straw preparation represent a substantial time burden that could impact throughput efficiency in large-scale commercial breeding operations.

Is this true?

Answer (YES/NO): NO